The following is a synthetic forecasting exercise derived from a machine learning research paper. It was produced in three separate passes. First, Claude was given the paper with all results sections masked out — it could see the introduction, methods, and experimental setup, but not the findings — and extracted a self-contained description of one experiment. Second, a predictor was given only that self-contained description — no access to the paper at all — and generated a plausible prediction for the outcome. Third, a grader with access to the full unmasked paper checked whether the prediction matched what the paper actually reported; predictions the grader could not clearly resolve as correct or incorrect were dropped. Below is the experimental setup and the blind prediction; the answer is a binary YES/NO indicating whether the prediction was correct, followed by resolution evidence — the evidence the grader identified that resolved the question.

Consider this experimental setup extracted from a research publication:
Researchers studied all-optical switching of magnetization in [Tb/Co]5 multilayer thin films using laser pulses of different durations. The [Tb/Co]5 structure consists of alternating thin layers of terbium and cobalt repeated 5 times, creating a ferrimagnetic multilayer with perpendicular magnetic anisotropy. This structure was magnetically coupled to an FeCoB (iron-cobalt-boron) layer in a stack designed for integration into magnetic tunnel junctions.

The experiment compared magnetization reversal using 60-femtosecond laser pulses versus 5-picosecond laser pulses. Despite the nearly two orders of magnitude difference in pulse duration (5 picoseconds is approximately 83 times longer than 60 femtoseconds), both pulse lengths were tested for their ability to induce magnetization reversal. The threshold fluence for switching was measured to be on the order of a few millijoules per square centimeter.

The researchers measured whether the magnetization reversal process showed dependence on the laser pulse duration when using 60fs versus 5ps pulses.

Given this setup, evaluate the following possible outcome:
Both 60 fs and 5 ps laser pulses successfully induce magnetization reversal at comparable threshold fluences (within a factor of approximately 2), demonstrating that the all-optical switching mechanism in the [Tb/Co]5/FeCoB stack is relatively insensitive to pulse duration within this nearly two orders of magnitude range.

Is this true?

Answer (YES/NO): YES